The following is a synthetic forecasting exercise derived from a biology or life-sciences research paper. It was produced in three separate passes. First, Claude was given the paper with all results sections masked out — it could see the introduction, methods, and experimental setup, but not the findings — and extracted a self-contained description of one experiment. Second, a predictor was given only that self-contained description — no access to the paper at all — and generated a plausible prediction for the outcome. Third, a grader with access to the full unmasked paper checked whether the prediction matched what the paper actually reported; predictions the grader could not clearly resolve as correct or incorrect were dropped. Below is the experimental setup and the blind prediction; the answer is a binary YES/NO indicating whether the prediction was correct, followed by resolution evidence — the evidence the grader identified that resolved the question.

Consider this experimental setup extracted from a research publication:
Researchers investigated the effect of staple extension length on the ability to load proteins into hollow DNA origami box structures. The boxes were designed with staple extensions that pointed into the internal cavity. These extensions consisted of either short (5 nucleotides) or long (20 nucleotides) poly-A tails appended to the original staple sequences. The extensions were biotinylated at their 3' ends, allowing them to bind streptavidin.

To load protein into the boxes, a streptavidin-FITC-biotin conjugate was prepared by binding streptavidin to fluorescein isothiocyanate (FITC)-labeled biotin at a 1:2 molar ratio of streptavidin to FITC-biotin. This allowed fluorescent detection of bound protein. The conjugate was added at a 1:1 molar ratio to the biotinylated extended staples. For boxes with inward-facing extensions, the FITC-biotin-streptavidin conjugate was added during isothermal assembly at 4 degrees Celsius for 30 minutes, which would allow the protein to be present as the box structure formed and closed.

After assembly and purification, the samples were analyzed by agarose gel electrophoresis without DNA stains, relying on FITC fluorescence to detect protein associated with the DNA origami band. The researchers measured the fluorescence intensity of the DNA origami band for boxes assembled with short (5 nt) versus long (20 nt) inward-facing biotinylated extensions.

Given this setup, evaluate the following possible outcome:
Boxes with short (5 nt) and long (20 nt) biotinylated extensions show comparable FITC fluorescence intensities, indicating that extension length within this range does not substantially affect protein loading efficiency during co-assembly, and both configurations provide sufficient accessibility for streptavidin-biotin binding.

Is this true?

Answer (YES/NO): NO